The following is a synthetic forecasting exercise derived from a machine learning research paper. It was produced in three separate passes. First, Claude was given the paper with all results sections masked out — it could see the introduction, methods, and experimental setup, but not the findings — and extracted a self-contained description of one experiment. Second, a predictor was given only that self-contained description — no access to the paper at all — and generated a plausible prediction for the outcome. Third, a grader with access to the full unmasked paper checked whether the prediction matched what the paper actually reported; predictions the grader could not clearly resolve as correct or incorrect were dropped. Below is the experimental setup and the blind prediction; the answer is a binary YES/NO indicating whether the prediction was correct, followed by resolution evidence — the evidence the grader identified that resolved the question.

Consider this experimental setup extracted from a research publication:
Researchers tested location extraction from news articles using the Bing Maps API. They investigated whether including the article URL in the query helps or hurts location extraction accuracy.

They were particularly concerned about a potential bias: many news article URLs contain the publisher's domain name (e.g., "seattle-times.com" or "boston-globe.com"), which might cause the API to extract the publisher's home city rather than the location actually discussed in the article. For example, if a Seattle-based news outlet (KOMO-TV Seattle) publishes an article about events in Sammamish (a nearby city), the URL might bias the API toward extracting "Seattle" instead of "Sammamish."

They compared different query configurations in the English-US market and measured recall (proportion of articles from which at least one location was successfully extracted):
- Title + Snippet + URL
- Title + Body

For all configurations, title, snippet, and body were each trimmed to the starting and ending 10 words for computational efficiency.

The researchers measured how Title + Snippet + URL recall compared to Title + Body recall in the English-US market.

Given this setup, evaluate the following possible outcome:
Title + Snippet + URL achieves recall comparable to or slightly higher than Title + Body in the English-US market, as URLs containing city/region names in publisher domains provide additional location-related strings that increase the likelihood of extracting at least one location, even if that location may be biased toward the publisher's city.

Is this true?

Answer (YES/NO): NO